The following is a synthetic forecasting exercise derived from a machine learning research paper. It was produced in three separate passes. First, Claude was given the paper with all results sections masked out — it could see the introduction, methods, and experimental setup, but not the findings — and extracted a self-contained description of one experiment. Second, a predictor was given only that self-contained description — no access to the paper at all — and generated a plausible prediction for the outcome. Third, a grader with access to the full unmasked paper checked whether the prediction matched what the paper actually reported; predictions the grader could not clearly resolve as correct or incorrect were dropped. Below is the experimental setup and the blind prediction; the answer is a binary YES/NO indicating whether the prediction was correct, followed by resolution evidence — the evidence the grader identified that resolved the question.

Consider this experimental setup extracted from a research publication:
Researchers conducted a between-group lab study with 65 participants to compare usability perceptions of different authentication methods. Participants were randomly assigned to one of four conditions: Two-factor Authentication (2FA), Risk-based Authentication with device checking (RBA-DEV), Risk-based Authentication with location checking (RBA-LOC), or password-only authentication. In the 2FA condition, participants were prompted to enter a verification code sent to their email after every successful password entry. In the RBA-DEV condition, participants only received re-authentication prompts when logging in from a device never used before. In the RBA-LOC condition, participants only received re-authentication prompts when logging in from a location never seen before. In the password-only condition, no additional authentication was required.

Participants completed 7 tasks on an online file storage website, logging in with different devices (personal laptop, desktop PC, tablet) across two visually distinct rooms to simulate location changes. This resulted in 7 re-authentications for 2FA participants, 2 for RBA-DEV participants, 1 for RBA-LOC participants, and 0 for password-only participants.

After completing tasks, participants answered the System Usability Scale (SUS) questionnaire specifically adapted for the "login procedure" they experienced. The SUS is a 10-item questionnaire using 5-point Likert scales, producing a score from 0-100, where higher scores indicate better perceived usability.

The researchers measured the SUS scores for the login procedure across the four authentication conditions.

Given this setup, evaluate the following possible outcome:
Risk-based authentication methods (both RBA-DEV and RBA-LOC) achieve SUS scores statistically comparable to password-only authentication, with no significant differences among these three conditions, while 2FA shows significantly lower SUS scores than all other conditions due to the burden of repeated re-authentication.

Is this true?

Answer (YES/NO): NO